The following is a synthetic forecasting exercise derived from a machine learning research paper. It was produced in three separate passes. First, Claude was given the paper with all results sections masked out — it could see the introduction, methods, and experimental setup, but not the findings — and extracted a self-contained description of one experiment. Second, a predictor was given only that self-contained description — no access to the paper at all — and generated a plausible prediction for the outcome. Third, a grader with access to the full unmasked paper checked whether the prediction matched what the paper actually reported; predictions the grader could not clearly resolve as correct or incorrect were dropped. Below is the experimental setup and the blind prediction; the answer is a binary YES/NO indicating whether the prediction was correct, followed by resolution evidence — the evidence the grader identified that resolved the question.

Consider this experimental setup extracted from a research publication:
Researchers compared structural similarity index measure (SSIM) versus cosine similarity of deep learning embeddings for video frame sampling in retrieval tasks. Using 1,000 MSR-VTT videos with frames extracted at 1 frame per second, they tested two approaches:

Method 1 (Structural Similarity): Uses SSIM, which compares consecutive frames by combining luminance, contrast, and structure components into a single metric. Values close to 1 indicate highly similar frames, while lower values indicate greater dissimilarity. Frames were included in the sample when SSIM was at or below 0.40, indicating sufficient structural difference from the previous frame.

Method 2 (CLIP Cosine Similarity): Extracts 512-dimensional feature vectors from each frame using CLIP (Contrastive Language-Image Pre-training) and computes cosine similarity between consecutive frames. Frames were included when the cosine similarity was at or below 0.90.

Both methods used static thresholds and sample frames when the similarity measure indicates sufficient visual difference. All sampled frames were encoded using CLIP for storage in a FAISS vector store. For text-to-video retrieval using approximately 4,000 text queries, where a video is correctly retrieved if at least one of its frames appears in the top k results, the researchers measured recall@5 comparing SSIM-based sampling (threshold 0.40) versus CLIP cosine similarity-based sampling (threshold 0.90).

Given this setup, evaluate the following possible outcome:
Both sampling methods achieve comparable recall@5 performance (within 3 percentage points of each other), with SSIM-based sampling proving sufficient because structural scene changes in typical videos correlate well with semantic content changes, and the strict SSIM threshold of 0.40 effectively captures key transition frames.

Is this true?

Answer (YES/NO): NO